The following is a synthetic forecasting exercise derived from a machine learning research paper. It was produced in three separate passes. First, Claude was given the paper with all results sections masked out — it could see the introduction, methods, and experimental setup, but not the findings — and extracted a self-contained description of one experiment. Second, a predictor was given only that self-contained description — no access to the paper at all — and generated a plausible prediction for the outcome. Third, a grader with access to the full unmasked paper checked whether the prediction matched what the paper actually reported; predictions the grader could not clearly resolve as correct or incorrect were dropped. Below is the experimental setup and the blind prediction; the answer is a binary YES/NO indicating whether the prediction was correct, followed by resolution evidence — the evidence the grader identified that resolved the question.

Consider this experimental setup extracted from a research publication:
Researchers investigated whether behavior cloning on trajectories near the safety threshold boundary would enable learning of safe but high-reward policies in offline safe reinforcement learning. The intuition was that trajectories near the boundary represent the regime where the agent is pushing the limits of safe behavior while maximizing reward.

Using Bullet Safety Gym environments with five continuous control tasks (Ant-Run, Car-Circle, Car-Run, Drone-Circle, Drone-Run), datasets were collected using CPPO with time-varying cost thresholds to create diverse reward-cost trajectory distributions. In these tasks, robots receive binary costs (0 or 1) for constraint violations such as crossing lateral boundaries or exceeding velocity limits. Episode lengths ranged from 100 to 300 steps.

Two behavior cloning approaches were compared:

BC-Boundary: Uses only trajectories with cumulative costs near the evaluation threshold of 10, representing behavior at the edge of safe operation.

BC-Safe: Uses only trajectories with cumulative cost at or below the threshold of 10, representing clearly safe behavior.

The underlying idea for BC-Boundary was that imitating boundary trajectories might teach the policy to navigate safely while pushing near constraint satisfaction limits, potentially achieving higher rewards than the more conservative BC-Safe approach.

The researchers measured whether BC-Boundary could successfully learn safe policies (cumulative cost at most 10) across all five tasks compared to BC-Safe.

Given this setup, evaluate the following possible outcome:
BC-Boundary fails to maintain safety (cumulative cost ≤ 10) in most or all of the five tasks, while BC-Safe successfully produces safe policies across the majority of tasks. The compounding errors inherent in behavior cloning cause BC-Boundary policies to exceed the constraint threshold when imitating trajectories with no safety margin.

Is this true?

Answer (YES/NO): YES